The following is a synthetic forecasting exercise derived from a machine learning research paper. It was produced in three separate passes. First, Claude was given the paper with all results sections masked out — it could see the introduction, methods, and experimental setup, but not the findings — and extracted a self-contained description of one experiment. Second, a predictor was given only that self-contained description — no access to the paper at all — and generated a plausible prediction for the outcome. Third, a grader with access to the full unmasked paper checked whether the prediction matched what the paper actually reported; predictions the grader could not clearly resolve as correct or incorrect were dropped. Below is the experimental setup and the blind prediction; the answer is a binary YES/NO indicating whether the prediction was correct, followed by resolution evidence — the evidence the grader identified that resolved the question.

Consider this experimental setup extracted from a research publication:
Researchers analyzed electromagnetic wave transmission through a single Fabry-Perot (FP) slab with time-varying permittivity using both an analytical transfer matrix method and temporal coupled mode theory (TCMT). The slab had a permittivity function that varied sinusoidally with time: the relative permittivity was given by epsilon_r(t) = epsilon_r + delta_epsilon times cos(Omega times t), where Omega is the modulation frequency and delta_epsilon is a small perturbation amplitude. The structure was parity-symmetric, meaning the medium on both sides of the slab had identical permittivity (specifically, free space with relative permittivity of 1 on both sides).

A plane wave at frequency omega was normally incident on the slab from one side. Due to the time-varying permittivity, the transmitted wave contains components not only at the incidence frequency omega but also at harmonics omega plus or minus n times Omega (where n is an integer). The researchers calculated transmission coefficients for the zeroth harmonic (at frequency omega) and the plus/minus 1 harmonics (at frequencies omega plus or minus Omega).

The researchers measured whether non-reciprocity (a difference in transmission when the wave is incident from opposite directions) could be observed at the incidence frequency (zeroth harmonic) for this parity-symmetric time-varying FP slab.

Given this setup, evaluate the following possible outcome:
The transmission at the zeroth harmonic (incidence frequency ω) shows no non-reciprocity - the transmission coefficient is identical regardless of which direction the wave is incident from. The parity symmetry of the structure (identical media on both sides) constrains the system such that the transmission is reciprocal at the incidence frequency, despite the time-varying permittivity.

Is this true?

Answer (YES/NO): YES